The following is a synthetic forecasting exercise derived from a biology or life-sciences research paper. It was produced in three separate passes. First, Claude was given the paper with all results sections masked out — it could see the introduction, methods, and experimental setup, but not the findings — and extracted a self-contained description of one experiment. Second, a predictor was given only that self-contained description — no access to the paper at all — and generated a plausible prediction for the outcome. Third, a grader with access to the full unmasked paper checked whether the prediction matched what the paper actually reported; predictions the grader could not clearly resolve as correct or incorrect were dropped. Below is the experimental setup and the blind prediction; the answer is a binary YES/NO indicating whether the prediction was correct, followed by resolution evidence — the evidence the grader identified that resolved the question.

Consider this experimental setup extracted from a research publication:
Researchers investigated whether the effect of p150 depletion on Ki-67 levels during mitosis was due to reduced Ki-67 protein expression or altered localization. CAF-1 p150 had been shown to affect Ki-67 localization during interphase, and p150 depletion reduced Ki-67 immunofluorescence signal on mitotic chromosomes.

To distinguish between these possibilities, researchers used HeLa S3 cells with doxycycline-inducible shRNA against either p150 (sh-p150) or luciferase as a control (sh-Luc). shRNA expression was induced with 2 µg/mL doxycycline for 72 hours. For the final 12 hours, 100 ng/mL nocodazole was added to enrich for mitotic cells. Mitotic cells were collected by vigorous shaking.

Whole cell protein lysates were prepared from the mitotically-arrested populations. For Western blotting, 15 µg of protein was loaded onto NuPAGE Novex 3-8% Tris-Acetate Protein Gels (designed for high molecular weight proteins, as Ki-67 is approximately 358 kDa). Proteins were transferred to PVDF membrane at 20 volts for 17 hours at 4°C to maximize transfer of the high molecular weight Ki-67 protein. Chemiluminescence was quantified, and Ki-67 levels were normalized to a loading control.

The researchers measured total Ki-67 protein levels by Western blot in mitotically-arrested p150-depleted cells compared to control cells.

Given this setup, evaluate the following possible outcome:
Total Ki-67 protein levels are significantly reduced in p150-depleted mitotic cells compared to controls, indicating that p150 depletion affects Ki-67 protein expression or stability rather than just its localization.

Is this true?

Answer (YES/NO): NO